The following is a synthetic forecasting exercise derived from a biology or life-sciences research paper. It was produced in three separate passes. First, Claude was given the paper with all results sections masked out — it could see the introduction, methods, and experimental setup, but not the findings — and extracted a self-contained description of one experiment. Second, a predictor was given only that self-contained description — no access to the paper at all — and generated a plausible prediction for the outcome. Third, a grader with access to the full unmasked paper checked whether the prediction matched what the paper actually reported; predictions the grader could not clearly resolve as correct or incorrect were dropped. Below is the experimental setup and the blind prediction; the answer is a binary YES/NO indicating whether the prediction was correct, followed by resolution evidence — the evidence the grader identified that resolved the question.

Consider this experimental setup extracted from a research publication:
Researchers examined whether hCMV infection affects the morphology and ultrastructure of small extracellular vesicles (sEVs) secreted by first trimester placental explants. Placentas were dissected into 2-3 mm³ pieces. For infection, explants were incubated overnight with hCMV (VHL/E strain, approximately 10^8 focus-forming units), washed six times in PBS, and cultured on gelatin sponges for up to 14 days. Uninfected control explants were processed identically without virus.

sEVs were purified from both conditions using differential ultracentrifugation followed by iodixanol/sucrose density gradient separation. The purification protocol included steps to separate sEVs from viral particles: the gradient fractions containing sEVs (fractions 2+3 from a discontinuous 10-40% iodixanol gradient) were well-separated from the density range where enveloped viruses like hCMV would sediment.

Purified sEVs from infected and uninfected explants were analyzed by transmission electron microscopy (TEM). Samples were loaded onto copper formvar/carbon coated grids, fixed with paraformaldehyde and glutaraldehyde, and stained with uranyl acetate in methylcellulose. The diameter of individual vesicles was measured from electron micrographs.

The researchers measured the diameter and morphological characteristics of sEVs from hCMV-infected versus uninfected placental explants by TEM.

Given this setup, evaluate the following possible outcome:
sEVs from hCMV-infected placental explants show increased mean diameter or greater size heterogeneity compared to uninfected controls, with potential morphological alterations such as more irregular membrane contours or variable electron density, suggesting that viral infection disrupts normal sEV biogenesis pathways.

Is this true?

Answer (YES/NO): NO